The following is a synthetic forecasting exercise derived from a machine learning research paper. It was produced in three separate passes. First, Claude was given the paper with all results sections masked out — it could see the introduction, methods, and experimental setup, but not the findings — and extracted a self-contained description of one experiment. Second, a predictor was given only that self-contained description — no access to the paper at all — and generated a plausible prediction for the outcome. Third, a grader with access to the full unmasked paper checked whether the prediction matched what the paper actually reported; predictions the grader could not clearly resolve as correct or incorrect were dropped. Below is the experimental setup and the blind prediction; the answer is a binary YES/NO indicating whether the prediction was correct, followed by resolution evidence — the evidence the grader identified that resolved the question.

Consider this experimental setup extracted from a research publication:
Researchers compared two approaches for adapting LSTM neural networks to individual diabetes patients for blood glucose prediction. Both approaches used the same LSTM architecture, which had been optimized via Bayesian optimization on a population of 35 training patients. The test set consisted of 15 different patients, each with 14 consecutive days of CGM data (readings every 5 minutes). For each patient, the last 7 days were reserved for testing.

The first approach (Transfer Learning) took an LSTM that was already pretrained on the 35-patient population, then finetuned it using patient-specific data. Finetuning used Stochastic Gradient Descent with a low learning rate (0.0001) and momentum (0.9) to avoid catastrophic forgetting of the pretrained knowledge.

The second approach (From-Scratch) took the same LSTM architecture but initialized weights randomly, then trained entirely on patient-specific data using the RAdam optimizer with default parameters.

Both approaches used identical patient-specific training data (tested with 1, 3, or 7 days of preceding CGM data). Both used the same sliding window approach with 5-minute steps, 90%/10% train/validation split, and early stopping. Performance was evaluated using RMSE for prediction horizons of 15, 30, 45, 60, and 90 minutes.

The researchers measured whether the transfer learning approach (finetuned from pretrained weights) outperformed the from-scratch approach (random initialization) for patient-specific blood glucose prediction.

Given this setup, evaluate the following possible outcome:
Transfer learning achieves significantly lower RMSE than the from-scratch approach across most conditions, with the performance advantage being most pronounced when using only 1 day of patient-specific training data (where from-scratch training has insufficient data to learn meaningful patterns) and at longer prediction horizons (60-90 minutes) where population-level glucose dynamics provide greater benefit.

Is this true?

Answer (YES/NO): NO